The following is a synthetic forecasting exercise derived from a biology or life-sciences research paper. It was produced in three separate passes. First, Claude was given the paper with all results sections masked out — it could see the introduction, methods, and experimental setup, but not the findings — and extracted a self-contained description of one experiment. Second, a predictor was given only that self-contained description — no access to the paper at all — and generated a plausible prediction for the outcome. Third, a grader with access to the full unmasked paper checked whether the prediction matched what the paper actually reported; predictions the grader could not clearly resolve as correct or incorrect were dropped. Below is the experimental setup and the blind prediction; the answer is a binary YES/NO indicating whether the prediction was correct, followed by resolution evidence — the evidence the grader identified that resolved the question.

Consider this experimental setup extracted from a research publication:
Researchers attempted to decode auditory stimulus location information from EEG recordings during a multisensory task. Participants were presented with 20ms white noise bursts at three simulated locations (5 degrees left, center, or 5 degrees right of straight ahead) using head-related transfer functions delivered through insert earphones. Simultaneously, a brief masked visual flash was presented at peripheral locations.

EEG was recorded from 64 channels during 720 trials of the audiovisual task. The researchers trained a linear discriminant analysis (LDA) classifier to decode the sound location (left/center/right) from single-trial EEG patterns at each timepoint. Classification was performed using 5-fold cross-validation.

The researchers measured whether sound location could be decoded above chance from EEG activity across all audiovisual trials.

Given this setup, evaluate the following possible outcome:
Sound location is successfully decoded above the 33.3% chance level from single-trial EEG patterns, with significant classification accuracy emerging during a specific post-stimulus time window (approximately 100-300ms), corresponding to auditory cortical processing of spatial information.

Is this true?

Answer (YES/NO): NO